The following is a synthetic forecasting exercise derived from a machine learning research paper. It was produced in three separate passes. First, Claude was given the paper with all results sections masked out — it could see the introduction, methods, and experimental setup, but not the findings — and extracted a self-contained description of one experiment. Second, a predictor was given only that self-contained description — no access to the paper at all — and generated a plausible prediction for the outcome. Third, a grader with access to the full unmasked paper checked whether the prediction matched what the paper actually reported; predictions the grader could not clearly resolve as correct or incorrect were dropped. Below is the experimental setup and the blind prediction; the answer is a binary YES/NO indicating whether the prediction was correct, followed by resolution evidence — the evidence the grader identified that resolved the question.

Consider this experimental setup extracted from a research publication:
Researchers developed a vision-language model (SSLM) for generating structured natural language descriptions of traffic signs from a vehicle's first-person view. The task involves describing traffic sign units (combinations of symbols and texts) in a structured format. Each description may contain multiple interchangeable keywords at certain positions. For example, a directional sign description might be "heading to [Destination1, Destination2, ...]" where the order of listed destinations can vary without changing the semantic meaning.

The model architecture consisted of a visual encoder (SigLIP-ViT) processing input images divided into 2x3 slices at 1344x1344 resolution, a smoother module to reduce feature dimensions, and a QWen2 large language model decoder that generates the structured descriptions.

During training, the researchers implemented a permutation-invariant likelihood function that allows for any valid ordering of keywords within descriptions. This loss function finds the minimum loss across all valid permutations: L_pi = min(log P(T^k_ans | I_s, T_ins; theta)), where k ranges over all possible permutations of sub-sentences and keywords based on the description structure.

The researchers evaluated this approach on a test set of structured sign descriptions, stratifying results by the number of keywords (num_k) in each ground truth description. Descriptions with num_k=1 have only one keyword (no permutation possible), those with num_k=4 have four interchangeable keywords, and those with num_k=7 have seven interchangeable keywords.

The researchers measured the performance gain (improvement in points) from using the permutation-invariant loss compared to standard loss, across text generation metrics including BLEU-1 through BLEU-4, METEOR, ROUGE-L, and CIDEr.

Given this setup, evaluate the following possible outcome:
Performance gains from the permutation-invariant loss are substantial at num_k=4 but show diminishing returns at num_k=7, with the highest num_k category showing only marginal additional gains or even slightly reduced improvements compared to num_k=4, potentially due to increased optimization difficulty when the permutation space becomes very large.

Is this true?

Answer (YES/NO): NO